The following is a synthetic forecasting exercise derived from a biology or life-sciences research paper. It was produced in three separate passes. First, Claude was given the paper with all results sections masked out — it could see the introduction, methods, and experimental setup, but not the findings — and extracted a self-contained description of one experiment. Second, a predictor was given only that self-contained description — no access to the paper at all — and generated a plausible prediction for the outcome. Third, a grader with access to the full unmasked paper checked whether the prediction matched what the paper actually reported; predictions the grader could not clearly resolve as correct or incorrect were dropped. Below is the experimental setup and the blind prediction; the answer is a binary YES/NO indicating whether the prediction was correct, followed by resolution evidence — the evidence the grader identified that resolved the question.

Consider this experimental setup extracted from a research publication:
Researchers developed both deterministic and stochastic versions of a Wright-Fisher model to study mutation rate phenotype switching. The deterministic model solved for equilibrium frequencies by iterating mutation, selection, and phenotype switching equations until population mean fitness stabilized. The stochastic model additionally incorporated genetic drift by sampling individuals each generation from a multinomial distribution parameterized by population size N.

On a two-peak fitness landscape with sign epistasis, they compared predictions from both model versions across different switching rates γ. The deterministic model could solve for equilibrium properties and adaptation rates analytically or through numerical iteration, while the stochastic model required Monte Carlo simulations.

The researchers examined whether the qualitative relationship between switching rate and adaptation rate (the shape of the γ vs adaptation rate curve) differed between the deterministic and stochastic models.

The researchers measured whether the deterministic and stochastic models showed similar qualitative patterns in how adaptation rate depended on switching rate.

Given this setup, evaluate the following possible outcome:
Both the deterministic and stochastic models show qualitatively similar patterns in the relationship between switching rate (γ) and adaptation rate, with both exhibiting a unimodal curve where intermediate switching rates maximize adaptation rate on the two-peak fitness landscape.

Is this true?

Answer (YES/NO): YES